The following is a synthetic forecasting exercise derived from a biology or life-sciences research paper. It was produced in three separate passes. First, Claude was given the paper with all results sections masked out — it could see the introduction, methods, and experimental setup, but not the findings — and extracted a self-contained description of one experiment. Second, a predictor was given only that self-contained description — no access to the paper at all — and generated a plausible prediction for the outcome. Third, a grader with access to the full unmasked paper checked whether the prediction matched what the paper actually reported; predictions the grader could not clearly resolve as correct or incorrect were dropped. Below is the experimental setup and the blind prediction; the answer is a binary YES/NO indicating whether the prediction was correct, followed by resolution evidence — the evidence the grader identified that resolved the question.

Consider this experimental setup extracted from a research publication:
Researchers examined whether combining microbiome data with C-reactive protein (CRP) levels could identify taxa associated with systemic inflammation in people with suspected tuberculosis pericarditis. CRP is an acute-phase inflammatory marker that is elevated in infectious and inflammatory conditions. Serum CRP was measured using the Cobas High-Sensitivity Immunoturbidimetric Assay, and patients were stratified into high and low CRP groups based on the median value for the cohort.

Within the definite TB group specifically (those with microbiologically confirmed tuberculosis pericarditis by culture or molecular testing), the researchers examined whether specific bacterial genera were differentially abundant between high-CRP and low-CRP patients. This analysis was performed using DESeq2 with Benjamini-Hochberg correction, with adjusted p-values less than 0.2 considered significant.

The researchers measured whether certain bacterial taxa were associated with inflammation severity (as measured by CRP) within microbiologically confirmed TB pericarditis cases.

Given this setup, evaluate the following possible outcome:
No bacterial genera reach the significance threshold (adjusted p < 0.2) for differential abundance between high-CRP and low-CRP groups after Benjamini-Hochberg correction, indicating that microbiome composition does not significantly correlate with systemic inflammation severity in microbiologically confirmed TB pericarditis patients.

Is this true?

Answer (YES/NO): NO